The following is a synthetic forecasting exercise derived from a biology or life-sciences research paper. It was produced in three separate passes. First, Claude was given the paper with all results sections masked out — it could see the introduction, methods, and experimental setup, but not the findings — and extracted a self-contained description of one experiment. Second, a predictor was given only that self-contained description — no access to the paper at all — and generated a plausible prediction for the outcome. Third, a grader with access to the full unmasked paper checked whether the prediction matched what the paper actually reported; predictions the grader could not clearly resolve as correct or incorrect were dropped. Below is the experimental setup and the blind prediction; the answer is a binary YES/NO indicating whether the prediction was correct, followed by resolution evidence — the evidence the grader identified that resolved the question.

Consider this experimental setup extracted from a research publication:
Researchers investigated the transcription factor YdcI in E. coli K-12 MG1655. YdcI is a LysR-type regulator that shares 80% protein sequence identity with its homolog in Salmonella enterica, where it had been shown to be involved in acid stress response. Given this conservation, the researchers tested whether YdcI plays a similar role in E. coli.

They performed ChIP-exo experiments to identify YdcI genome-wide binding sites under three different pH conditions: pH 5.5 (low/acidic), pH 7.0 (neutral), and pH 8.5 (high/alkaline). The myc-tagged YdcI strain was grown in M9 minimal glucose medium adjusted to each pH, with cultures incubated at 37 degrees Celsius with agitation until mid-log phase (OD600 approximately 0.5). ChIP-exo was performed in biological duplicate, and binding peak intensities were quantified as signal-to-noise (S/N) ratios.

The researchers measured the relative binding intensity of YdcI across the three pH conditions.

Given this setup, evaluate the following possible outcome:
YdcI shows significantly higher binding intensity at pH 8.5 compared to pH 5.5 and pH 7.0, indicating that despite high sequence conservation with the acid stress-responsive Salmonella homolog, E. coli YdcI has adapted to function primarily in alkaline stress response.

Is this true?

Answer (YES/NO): YES